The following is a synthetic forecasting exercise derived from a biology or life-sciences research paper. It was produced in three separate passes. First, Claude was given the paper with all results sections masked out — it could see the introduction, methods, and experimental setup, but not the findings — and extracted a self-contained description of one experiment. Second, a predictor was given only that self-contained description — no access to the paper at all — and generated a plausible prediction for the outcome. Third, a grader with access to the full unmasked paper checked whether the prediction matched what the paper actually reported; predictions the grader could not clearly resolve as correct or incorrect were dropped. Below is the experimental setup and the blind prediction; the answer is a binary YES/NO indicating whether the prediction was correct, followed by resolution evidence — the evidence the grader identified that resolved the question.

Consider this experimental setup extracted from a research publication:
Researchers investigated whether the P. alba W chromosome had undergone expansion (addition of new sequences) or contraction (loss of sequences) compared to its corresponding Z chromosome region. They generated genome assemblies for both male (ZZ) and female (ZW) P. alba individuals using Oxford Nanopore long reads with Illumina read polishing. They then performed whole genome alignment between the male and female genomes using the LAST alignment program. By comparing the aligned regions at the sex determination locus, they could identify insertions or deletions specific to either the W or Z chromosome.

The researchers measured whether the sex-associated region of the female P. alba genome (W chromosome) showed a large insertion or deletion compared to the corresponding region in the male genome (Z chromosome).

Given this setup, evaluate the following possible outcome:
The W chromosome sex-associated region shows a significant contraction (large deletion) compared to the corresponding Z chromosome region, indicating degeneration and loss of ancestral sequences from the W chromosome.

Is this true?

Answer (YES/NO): NO